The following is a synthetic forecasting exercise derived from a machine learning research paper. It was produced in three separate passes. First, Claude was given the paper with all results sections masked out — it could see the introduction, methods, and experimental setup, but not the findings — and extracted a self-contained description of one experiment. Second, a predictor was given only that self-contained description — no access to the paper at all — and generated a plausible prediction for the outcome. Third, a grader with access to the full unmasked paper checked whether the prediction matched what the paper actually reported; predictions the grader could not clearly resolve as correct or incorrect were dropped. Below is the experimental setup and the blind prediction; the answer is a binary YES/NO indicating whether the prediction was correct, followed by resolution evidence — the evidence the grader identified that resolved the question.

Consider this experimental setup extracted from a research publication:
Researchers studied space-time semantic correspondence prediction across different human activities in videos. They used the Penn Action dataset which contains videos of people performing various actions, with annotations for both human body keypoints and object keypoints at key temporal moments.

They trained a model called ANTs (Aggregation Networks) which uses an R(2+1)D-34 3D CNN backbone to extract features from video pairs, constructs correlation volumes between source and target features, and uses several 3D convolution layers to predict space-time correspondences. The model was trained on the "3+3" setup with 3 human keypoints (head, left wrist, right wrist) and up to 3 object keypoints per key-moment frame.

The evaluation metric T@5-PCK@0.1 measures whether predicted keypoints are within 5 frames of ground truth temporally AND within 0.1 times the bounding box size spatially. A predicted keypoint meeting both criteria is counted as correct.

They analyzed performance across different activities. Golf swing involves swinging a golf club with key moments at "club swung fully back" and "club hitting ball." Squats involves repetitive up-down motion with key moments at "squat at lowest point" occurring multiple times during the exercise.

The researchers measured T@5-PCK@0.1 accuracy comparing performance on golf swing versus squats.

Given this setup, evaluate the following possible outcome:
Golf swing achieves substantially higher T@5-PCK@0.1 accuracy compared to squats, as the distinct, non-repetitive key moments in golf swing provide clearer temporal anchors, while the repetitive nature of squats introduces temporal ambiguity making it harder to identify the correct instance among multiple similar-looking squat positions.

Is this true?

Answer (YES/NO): YES